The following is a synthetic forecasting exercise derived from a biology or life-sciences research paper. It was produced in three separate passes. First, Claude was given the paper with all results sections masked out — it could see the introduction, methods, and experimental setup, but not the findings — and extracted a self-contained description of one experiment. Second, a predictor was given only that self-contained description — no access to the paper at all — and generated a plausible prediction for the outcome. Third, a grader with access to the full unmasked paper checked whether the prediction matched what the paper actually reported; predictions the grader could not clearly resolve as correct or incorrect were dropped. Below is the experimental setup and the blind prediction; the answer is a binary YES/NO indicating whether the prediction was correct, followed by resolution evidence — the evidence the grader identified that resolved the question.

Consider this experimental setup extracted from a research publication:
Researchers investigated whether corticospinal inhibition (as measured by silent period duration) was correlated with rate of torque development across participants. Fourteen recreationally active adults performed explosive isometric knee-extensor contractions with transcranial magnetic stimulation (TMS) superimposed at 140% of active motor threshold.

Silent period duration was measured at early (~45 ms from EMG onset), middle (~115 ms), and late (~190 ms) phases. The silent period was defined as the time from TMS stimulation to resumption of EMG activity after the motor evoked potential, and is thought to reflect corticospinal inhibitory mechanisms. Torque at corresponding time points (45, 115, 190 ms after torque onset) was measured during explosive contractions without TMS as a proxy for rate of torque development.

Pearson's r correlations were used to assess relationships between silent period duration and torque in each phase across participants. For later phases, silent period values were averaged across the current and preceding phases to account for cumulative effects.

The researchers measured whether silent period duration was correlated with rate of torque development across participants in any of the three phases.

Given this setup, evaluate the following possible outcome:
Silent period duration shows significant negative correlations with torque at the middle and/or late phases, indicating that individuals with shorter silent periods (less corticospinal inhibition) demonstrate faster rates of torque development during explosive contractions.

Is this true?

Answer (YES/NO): NO